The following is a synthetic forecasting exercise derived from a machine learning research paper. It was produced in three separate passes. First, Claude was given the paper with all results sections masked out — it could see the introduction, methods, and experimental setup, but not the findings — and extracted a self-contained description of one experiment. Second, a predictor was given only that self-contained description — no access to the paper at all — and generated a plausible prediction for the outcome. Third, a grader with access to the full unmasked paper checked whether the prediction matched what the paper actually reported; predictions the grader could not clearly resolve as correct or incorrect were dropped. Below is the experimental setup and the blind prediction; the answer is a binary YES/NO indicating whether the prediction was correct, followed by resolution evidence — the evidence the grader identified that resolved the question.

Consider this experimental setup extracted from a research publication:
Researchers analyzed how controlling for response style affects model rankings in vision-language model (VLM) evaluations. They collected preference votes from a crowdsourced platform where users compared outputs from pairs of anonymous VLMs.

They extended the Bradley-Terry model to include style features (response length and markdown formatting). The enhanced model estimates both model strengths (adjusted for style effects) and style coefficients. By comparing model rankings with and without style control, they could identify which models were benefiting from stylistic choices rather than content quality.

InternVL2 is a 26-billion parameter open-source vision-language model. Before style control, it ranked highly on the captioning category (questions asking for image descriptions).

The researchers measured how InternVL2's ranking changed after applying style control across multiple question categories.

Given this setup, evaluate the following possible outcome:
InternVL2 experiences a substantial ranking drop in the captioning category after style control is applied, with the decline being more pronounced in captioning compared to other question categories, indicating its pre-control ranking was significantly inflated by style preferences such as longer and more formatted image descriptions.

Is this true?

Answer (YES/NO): YES